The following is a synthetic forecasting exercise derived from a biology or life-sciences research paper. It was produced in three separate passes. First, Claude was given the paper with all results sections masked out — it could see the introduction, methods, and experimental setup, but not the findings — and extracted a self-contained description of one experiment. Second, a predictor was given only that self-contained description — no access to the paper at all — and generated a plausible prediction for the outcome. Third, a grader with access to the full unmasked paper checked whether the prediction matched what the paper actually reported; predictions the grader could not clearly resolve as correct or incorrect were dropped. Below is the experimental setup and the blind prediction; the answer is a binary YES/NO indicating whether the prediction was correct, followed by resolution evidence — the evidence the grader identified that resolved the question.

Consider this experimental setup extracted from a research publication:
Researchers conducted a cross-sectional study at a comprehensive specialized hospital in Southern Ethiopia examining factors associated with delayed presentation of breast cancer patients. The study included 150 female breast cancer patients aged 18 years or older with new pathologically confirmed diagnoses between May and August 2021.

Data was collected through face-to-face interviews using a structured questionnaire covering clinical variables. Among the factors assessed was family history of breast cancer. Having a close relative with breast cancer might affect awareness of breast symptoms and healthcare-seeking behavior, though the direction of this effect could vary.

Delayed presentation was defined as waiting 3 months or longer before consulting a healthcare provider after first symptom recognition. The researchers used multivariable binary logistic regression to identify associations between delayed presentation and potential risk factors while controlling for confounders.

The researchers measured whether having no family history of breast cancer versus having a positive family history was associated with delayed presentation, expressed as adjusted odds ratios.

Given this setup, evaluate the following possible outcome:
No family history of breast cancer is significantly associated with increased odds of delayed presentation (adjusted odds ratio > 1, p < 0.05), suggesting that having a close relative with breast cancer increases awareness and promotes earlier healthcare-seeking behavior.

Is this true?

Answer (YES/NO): YES